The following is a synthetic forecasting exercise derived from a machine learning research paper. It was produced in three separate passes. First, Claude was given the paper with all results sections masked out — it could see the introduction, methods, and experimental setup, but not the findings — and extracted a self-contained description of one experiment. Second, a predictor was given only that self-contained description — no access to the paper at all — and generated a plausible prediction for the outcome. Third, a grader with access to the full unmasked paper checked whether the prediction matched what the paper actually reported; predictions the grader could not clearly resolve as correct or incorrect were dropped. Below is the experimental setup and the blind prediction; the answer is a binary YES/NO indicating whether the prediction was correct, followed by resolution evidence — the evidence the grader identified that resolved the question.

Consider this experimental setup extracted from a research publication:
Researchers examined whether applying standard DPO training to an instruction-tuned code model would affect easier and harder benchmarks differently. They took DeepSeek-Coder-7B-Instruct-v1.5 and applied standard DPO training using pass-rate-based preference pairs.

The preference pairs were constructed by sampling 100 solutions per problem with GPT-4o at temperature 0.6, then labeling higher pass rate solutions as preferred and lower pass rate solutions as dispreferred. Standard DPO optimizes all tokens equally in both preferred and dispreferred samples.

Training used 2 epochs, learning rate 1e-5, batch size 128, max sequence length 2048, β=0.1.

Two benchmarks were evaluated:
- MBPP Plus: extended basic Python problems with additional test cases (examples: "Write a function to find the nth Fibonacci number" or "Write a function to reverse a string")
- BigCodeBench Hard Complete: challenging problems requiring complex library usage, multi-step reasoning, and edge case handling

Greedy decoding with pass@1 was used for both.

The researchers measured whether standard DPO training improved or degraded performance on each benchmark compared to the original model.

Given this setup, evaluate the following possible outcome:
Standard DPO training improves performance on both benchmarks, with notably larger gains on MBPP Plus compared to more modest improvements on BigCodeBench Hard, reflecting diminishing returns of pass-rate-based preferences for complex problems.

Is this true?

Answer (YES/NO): NO